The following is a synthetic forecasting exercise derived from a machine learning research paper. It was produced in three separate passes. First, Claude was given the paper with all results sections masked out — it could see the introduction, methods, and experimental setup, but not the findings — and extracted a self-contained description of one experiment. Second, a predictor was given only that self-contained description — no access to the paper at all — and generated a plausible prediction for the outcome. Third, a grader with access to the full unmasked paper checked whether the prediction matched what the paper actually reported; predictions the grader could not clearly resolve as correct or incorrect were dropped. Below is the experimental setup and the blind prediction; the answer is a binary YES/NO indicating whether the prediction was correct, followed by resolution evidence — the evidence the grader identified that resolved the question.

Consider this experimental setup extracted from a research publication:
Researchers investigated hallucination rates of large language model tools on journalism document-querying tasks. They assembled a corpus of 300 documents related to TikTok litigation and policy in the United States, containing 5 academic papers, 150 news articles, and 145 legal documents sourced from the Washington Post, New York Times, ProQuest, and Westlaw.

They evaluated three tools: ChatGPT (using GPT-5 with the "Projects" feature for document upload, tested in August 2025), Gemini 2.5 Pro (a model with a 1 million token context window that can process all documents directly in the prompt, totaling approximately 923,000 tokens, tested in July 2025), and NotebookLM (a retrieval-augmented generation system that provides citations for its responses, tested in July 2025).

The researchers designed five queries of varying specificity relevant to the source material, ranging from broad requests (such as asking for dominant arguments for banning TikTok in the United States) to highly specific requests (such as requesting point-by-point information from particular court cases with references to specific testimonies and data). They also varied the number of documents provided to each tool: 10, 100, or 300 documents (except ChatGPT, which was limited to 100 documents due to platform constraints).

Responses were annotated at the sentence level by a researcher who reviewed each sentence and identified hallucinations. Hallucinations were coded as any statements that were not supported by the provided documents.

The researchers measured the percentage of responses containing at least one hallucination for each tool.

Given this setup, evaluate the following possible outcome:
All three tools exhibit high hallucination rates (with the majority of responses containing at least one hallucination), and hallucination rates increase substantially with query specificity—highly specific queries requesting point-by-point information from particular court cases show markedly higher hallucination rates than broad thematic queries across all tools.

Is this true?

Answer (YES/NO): NO